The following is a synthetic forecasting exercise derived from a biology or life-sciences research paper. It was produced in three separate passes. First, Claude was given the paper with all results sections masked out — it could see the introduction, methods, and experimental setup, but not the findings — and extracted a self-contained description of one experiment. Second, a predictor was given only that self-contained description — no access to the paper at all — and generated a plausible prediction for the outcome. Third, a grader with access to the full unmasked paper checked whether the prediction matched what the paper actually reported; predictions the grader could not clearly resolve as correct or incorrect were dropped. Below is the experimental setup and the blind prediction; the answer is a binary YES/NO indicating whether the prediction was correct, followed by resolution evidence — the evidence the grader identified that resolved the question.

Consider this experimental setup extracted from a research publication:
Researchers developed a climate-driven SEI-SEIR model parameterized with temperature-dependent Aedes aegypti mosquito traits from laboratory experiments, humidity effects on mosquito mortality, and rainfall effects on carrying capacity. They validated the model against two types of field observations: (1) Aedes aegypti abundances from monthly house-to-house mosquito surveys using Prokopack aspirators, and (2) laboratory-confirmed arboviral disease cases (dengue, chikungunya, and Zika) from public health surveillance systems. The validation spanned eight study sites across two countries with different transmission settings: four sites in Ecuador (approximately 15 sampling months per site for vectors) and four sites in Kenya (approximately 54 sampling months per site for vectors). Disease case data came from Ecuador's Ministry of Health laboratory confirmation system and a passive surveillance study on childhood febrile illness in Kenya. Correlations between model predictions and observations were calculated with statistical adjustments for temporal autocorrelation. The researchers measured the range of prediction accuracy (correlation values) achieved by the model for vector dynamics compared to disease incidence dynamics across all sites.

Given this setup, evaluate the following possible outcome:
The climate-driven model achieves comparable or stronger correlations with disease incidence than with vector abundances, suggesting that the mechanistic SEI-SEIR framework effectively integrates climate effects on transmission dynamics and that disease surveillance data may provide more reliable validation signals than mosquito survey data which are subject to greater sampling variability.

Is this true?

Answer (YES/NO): YES